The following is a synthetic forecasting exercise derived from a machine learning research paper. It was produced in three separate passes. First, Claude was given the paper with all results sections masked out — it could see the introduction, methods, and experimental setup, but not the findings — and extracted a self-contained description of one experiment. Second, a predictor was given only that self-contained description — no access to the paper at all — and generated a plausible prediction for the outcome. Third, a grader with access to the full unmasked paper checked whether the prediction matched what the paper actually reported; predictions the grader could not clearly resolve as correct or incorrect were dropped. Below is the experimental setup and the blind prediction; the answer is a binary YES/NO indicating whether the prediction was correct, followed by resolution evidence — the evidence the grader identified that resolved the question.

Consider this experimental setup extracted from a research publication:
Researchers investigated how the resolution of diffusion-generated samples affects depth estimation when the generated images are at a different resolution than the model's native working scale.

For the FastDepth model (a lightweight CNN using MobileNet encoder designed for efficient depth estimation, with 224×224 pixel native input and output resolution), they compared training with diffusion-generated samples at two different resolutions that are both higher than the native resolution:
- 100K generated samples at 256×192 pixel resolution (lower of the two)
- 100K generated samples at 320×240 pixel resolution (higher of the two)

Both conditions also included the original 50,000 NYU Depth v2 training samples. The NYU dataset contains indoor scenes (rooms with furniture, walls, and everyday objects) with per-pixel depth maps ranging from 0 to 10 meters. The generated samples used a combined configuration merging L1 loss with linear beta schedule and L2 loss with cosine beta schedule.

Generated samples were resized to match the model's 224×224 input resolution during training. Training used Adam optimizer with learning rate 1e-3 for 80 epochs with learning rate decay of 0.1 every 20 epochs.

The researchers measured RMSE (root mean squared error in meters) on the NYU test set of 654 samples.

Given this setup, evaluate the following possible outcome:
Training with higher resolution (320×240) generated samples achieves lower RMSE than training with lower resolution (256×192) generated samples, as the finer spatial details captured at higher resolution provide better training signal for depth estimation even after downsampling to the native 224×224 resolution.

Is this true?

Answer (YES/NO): NO